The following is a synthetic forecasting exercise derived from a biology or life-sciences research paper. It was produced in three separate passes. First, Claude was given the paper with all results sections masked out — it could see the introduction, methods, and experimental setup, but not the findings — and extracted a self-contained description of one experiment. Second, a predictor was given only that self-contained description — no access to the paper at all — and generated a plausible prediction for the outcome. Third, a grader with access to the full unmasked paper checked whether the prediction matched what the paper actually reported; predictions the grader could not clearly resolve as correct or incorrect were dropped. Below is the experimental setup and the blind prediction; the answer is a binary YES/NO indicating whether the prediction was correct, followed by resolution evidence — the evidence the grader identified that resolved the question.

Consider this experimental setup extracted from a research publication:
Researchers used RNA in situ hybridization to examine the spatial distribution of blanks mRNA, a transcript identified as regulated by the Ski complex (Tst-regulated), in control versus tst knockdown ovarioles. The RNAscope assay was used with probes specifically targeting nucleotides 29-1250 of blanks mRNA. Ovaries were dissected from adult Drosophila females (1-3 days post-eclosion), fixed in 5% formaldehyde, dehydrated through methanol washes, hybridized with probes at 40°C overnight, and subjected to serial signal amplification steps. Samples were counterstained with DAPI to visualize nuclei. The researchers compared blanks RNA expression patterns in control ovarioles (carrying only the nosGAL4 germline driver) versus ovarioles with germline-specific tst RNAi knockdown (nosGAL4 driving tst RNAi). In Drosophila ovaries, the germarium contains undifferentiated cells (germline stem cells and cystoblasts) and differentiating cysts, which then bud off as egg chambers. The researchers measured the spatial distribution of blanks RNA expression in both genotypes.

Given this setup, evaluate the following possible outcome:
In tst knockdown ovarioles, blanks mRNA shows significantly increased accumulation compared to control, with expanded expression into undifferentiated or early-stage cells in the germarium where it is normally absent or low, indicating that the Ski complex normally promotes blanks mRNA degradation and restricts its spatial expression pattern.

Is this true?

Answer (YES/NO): NO